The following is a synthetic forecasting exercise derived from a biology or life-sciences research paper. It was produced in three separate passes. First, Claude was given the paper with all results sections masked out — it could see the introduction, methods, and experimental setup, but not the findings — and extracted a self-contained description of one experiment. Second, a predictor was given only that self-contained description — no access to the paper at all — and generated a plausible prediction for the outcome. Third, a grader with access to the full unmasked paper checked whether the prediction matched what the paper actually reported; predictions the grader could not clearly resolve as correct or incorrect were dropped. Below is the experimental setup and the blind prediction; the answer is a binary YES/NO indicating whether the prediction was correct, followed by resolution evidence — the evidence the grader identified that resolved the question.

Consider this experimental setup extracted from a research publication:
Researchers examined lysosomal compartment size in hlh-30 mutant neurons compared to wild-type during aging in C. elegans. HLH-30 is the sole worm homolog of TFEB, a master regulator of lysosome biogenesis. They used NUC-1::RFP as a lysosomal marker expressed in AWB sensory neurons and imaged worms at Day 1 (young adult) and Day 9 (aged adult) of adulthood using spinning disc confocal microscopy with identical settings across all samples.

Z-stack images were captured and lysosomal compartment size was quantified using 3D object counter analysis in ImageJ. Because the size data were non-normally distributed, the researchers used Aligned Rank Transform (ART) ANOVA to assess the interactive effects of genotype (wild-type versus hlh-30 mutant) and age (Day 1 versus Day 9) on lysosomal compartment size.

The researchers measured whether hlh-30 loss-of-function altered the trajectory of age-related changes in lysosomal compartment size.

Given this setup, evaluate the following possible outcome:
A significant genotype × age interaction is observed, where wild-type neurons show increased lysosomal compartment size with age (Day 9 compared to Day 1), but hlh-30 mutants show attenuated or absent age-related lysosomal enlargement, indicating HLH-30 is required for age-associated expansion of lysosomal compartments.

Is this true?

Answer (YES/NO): NO